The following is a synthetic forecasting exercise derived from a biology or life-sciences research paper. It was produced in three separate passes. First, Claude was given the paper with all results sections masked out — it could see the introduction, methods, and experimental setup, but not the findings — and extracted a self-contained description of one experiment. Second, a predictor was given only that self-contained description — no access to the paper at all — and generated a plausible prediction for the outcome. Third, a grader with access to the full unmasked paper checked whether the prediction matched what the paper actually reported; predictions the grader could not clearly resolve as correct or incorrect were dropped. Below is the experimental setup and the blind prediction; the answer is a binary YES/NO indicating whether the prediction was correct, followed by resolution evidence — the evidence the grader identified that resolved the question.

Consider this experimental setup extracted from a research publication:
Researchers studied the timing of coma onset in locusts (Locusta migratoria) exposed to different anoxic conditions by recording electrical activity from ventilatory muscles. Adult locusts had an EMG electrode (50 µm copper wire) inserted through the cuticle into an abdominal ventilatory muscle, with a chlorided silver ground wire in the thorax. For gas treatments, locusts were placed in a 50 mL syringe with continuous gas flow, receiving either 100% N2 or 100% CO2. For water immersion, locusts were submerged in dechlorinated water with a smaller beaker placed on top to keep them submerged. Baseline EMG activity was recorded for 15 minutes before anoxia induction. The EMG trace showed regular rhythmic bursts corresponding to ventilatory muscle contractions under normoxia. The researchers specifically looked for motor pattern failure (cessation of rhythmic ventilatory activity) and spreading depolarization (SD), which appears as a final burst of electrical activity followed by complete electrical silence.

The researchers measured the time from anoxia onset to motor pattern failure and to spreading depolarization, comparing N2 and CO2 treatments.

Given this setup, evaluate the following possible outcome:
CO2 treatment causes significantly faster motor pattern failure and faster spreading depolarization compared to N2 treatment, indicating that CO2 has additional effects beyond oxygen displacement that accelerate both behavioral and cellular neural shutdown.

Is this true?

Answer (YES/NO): YES